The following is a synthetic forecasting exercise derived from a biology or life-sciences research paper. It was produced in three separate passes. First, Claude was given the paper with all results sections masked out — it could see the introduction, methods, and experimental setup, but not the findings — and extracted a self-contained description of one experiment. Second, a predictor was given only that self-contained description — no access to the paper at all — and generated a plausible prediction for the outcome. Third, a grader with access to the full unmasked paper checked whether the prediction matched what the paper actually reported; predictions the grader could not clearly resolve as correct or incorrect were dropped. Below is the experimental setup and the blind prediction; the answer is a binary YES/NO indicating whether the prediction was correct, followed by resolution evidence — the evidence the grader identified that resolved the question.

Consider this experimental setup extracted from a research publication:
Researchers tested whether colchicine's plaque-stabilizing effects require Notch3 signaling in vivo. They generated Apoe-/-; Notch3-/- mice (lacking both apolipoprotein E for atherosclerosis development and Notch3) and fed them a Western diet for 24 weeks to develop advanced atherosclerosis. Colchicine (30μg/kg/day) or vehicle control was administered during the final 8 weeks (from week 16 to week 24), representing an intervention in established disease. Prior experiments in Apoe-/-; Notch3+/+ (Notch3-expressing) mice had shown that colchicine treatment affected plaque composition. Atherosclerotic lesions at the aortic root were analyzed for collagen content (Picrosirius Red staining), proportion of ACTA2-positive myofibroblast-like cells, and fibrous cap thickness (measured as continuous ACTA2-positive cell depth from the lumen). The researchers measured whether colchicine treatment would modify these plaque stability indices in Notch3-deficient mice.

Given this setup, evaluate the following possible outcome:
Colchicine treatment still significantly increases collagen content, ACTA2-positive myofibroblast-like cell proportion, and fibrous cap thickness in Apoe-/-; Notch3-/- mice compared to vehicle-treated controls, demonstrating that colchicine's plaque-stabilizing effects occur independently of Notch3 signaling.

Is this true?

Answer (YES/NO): NO